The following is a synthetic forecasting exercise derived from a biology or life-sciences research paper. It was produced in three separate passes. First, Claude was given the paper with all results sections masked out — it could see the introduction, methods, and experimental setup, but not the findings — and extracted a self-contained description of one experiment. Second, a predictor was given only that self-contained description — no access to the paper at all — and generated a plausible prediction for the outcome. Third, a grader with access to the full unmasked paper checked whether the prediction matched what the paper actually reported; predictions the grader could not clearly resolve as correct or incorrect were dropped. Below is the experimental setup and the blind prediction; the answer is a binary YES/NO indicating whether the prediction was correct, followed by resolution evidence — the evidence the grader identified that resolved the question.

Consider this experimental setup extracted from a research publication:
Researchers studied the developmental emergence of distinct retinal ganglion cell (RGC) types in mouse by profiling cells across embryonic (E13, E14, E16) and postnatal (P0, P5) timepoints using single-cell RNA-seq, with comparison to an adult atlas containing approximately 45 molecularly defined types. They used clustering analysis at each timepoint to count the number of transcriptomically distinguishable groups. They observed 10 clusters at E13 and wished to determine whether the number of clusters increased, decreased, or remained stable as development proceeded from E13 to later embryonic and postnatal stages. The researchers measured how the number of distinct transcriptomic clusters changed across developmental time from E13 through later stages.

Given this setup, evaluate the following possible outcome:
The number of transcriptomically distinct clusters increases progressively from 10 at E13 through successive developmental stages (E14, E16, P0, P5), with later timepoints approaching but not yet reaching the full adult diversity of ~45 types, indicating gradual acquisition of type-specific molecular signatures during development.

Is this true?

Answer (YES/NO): YES